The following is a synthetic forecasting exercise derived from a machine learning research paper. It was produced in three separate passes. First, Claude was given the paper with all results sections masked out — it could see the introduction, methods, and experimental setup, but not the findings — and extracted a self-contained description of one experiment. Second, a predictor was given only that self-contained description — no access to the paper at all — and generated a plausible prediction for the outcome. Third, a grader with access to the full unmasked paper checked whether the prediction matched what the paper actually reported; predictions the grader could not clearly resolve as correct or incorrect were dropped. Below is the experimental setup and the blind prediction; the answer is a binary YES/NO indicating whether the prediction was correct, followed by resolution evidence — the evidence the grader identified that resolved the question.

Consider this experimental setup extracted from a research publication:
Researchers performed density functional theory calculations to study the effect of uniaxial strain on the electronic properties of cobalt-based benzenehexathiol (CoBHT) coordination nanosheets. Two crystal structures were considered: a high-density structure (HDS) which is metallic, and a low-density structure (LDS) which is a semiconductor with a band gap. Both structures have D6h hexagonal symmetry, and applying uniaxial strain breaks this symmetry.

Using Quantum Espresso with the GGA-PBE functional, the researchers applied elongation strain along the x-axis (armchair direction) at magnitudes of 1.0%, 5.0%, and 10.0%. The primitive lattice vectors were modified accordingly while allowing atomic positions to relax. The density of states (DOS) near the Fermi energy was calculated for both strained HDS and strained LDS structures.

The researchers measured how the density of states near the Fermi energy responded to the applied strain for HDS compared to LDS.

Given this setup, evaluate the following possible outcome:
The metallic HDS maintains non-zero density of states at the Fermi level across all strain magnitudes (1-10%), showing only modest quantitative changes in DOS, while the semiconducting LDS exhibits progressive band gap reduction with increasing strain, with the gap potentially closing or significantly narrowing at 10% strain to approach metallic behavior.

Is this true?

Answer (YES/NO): NO